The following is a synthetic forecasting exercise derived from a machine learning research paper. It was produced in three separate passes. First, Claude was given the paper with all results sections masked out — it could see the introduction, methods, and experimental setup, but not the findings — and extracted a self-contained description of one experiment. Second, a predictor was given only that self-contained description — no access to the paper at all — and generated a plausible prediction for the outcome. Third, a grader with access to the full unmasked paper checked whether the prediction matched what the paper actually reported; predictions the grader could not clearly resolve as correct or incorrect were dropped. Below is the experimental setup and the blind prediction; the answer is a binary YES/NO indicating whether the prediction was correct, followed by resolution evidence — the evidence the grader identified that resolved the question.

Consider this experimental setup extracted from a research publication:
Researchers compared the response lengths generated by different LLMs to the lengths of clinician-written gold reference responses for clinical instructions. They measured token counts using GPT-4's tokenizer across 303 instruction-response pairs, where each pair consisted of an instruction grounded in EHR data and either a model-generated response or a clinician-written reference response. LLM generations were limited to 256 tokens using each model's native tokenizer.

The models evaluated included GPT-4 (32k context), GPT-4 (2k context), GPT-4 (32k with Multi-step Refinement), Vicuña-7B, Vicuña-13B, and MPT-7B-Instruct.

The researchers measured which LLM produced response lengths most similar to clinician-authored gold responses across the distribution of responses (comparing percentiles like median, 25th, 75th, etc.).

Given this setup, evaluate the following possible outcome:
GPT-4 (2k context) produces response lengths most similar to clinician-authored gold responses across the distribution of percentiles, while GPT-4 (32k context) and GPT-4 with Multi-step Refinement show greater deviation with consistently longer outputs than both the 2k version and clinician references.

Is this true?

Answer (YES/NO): NO